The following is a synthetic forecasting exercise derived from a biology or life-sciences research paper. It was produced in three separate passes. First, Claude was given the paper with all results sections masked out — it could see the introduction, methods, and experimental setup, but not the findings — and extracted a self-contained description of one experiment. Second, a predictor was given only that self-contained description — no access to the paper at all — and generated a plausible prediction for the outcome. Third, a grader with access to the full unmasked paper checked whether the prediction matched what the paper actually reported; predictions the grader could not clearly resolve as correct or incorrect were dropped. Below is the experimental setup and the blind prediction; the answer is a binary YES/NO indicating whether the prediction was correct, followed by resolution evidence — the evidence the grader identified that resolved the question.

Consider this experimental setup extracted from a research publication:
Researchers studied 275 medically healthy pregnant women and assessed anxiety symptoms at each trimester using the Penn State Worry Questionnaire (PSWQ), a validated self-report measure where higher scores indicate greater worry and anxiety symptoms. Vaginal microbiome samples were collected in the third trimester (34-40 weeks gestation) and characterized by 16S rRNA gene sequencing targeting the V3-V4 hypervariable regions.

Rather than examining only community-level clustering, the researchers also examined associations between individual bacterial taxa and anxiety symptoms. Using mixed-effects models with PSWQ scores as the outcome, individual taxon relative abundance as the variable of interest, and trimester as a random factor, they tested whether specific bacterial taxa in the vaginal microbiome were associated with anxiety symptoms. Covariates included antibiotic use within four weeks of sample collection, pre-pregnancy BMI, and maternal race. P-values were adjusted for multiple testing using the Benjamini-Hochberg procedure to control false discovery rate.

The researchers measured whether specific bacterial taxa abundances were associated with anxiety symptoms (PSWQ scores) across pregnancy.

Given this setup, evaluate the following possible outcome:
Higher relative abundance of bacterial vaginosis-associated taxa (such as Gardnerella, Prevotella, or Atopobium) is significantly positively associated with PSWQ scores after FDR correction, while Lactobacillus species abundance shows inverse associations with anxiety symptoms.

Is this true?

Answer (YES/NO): NO